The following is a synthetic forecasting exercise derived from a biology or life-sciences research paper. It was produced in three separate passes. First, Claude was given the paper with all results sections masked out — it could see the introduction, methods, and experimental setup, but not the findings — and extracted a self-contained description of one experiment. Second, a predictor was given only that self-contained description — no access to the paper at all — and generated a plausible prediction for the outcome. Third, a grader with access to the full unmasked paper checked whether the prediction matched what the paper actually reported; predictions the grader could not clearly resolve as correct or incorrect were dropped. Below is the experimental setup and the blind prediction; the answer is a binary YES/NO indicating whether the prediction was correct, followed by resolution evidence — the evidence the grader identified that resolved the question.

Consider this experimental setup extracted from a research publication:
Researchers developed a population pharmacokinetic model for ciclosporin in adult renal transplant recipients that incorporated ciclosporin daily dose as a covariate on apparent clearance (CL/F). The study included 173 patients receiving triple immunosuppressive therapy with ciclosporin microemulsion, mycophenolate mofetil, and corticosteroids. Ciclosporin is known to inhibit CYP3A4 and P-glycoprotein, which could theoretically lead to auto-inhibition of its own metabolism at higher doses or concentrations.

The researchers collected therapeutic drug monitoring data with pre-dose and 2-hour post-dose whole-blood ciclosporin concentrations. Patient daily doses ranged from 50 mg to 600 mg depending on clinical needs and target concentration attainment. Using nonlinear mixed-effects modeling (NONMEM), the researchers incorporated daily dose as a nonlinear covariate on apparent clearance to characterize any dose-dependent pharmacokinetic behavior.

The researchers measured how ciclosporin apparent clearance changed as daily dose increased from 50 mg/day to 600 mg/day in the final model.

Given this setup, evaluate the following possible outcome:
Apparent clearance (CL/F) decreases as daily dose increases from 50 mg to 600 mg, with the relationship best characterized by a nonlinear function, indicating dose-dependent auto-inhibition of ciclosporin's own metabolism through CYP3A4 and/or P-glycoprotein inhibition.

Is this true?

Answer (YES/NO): NO